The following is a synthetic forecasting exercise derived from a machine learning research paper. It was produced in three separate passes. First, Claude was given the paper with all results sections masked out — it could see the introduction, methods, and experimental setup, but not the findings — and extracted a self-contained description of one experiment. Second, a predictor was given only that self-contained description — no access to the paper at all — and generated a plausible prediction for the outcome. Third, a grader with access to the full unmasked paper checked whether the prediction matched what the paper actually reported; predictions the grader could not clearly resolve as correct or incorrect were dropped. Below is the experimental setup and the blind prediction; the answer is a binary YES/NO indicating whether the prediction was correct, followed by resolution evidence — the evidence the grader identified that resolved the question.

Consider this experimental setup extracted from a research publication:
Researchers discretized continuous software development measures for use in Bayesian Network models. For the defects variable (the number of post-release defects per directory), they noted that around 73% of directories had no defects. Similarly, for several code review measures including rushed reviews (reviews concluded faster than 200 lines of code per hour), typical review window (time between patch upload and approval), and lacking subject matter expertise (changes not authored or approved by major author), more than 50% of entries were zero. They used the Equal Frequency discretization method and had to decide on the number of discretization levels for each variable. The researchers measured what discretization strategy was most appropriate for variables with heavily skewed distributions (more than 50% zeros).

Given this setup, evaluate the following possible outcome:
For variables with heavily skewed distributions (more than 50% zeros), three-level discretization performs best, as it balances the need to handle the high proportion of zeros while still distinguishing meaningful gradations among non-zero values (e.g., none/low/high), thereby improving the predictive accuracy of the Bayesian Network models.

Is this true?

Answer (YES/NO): NO